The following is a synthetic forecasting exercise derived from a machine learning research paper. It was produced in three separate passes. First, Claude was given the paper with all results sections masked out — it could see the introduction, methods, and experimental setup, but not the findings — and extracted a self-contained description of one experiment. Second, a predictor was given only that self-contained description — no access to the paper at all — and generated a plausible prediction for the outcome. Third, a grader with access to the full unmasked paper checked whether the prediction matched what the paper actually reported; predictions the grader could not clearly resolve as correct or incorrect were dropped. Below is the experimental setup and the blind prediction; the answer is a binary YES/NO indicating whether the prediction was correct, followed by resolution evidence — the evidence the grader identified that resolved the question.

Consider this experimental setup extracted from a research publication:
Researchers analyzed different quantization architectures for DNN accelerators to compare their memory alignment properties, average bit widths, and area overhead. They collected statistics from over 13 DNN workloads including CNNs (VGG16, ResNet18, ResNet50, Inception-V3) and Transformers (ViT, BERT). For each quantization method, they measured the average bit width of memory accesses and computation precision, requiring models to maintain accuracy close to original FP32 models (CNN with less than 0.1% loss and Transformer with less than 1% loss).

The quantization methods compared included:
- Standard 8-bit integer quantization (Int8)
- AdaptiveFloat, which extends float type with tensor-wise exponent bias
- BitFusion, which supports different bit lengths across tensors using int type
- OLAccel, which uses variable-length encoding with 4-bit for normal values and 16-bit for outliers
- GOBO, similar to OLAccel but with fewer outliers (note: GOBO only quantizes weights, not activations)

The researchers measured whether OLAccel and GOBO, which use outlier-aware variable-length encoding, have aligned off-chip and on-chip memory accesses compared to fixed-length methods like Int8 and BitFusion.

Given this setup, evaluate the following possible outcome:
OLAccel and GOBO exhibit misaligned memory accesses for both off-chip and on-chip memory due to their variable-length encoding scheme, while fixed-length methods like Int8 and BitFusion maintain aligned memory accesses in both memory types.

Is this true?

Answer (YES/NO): YES